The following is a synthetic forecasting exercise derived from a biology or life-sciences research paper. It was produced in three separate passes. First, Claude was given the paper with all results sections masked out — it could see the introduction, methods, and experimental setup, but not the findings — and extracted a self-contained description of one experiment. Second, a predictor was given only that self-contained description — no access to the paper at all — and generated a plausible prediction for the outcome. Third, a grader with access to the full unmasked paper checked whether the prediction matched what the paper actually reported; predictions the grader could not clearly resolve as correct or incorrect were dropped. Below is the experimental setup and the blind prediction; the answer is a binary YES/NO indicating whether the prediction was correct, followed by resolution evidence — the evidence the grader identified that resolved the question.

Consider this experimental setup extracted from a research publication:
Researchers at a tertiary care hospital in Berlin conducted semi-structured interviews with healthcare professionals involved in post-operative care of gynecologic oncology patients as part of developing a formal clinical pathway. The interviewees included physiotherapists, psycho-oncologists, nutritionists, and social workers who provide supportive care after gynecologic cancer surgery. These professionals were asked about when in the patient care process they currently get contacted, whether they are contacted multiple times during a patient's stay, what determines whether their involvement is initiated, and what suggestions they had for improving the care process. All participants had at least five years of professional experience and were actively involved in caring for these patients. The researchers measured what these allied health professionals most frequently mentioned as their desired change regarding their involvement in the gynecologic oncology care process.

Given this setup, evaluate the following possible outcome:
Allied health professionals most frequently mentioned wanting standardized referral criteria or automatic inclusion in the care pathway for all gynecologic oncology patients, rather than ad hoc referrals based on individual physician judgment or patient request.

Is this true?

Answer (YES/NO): NO